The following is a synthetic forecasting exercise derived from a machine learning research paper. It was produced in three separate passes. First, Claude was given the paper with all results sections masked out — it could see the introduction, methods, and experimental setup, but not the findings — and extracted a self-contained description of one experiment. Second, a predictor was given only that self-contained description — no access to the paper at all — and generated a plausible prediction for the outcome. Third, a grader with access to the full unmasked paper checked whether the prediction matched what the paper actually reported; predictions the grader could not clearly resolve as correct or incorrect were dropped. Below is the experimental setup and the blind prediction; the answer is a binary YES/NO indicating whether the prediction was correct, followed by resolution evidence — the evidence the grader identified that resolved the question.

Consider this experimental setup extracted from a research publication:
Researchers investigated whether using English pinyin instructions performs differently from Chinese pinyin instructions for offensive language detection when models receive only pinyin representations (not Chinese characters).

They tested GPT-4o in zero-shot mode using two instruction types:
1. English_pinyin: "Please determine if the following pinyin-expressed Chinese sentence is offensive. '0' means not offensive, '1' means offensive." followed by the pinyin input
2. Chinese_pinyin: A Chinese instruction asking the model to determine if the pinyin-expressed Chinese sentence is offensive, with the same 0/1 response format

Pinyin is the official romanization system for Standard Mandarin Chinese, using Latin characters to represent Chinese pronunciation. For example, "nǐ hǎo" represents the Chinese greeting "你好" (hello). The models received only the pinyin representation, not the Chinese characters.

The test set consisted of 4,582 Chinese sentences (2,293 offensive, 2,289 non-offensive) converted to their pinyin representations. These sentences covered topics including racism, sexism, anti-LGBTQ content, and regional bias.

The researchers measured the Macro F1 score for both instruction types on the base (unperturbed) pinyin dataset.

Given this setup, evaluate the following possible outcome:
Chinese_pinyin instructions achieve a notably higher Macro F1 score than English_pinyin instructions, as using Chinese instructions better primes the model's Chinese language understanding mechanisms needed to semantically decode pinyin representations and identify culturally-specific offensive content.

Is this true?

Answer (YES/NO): YES